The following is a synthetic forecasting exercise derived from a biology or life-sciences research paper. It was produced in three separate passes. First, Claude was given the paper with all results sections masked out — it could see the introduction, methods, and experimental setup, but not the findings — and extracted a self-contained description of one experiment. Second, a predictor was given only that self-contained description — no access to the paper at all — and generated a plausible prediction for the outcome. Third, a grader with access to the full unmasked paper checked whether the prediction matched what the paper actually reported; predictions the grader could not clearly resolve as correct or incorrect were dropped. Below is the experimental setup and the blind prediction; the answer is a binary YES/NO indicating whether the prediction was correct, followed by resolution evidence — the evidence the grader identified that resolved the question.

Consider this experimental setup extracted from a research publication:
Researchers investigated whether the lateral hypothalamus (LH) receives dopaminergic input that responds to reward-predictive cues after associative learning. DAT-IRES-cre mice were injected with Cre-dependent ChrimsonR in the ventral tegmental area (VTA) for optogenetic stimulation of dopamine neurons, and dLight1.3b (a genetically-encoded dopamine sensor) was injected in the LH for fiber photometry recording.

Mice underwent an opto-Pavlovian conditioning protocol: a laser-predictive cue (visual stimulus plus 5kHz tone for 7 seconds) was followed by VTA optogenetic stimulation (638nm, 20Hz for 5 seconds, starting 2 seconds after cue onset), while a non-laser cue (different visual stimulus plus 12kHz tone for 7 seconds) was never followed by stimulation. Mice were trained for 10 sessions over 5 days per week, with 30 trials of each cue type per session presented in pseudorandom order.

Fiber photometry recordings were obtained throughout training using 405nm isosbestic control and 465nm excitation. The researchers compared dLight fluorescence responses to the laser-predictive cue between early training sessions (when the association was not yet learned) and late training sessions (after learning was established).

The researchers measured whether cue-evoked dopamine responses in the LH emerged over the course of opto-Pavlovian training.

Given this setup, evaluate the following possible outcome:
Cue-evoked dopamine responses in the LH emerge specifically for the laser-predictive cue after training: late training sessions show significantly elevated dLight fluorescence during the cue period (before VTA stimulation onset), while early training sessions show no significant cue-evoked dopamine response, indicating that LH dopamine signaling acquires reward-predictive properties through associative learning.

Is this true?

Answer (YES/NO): YES